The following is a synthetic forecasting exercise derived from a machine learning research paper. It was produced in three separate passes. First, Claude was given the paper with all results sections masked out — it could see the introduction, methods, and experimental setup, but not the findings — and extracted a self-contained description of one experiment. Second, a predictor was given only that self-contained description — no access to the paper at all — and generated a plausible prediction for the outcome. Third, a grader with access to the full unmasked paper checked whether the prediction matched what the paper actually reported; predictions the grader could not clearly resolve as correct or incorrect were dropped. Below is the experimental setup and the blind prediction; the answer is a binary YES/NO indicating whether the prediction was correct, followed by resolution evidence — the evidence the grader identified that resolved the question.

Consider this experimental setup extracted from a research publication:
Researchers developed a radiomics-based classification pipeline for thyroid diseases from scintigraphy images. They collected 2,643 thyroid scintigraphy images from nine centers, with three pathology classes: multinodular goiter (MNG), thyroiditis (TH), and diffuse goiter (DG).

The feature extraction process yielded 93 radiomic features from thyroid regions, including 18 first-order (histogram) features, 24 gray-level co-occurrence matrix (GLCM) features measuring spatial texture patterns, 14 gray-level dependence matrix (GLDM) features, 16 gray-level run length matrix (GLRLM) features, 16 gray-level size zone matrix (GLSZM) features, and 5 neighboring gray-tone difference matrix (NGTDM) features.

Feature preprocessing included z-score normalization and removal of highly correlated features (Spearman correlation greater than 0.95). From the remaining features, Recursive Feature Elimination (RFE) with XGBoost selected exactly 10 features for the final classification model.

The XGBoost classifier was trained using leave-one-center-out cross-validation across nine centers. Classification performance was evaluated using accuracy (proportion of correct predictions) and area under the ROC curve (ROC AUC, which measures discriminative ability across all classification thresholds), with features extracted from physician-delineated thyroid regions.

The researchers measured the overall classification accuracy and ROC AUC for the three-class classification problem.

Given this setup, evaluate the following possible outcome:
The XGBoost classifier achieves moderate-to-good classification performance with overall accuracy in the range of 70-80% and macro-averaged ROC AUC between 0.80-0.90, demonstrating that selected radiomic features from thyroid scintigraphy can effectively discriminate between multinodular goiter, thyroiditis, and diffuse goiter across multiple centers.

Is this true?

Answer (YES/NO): NO